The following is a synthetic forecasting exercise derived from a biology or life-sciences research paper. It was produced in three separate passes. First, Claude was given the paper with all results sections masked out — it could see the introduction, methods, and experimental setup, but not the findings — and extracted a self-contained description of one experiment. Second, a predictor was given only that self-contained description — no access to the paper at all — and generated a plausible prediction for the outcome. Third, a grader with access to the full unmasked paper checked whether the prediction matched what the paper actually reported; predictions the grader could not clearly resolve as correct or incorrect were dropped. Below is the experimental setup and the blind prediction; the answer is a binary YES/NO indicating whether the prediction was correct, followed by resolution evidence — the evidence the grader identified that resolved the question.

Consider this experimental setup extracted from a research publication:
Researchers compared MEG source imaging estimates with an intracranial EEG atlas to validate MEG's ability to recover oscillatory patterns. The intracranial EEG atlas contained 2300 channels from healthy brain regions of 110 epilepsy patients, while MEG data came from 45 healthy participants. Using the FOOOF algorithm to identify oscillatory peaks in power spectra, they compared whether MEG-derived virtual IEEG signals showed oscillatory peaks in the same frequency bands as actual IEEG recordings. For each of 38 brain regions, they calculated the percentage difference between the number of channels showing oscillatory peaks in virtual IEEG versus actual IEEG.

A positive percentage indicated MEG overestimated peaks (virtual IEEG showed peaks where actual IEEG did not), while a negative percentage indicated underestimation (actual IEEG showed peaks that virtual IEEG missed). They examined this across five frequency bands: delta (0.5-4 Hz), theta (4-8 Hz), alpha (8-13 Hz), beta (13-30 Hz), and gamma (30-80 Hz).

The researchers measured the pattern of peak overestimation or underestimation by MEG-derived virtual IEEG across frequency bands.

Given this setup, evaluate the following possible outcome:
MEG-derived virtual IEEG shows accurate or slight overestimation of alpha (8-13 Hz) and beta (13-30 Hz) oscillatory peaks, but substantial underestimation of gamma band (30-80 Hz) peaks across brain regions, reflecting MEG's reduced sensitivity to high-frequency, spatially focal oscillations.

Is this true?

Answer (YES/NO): NO